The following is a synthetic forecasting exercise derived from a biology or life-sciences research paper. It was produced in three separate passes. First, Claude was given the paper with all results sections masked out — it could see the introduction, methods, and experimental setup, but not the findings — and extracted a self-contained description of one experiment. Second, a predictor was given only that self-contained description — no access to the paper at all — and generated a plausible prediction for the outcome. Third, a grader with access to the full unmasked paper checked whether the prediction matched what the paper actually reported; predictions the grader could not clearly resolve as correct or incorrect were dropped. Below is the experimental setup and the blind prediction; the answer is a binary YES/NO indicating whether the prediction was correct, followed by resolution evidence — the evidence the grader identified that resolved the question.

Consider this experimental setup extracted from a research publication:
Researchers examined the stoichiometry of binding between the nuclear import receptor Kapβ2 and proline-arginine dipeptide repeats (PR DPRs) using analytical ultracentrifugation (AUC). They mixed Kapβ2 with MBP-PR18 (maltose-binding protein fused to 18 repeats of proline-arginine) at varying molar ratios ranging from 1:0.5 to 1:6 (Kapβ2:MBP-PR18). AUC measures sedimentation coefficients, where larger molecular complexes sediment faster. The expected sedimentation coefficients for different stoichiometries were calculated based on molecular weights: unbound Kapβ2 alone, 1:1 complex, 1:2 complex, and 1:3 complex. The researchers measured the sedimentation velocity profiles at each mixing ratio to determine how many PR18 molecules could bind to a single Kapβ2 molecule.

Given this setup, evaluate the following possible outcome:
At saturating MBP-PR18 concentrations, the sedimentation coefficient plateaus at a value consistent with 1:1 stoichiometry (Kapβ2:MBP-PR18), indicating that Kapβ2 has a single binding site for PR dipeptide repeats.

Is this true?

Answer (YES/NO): NO